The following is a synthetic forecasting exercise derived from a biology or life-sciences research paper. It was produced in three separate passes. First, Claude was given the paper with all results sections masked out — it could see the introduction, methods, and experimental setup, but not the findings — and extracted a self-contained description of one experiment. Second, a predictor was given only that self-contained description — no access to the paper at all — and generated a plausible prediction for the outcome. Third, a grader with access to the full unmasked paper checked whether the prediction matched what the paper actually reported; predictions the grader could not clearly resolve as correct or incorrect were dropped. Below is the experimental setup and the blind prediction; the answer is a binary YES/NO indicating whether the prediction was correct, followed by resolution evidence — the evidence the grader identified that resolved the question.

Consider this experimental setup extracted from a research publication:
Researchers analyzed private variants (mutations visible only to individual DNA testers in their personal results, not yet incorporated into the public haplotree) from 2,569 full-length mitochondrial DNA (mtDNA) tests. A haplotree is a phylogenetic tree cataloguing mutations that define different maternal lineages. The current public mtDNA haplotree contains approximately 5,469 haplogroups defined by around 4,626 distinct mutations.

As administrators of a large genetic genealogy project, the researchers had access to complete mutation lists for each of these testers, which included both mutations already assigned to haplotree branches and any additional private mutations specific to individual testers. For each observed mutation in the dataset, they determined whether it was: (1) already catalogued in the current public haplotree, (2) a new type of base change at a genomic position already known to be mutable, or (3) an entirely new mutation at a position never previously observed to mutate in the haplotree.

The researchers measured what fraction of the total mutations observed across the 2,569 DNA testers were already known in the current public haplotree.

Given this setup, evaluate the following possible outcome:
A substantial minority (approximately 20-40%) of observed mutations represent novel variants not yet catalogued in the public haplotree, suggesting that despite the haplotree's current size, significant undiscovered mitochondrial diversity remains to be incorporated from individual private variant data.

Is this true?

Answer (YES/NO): YES